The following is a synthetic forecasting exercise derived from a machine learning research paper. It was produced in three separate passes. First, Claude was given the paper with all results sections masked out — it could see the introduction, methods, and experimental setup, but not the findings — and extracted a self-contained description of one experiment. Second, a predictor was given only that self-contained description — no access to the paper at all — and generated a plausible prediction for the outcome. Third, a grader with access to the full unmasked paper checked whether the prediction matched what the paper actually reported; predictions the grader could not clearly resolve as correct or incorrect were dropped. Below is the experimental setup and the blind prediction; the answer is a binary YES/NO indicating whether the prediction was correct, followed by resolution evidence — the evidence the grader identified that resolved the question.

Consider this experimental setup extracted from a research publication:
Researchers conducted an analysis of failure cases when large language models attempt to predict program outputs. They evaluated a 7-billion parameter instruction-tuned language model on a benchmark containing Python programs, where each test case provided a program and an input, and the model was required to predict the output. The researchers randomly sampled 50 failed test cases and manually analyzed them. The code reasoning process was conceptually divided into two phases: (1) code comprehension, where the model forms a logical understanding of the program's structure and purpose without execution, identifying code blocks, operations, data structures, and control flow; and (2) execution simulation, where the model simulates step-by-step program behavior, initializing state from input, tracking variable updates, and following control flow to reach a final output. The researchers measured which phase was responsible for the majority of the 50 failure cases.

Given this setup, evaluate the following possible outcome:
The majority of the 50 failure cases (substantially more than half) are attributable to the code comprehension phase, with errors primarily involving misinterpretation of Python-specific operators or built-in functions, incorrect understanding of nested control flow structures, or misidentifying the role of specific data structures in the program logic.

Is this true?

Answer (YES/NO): NO